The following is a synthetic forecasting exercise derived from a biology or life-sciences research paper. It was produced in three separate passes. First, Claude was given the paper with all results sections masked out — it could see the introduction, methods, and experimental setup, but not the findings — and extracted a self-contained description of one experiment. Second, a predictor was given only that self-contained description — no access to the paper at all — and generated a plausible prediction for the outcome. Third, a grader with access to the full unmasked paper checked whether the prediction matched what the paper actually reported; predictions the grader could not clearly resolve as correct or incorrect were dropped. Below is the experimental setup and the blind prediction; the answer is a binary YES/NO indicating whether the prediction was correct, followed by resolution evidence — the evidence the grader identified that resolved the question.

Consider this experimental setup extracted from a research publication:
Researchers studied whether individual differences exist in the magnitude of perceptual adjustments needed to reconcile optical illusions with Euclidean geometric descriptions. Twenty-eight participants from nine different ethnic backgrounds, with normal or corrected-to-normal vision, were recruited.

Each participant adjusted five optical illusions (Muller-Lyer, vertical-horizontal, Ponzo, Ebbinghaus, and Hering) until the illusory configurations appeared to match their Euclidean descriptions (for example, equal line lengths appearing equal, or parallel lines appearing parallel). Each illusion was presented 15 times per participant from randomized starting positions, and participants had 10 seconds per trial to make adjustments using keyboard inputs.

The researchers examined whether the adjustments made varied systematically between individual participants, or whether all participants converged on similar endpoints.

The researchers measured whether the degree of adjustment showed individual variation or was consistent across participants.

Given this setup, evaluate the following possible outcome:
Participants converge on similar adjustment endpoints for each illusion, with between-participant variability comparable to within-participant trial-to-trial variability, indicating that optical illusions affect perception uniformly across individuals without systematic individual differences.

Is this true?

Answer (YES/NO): NO